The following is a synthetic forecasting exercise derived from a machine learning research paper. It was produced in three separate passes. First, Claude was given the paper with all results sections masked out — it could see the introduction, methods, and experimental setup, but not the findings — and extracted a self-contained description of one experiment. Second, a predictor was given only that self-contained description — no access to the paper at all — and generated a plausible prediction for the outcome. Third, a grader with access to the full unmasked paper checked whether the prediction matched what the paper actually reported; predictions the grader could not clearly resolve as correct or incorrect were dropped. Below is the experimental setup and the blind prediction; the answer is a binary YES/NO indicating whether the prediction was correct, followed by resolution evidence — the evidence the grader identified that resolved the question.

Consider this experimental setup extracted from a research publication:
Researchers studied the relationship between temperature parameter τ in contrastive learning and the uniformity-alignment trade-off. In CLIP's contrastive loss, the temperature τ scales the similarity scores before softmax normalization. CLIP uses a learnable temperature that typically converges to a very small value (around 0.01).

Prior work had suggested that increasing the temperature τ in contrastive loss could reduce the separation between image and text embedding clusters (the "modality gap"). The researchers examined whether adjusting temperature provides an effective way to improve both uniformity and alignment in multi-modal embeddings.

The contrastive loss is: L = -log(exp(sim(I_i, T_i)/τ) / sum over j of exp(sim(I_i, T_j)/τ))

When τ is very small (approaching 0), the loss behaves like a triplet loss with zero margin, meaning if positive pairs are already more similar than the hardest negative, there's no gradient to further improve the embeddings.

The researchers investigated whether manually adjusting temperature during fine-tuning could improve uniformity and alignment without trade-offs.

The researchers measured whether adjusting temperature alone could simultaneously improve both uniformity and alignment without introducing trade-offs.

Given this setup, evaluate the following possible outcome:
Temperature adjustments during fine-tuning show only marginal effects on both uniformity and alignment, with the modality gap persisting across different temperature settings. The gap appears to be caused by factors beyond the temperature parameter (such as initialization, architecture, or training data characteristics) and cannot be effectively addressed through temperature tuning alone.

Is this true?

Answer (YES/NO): NO